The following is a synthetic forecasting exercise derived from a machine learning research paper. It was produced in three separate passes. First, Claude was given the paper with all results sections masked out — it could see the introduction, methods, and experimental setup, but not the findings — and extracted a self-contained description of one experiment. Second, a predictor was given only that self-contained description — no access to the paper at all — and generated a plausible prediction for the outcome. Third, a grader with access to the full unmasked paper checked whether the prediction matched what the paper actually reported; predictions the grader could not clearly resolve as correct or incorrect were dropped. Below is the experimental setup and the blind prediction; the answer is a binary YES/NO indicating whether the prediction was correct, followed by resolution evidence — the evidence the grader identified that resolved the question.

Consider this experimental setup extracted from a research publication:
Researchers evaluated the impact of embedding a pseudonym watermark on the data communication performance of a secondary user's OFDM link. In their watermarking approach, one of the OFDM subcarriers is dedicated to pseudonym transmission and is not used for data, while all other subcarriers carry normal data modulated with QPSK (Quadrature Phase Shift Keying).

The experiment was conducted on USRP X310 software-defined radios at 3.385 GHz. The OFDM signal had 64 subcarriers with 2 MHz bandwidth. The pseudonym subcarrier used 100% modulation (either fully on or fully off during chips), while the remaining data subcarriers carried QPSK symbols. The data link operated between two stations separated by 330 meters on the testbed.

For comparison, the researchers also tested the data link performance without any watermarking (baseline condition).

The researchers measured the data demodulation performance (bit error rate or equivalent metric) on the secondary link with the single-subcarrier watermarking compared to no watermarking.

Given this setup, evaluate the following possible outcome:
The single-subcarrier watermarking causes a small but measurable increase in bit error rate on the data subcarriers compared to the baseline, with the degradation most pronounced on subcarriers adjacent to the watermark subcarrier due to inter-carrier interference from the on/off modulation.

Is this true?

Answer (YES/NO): NO